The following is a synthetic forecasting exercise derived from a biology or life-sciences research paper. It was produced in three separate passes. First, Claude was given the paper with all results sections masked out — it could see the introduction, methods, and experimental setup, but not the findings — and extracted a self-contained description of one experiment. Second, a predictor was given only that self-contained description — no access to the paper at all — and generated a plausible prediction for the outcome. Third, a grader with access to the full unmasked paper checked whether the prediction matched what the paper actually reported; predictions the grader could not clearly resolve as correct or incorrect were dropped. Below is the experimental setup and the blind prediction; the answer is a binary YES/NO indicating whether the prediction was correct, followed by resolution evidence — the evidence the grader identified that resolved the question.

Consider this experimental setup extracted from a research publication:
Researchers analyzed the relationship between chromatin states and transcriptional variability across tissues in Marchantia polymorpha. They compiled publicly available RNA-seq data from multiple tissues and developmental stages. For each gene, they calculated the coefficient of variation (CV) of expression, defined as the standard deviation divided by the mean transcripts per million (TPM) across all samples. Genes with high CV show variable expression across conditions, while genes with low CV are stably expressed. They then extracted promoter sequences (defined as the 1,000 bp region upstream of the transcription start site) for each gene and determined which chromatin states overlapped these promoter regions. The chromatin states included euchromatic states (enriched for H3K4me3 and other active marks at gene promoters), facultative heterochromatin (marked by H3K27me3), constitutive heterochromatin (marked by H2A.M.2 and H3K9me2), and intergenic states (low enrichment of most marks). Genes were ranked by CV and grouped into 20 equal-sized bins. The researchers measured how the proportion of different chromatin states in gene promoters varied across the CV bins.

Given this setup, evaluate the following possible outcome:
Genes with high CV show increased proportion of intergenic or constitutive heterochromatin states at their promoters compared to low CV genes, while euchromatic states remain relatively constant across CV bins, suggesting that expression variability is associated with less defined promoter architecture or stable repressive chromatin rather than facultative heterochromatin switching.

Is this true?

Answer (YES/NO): NO